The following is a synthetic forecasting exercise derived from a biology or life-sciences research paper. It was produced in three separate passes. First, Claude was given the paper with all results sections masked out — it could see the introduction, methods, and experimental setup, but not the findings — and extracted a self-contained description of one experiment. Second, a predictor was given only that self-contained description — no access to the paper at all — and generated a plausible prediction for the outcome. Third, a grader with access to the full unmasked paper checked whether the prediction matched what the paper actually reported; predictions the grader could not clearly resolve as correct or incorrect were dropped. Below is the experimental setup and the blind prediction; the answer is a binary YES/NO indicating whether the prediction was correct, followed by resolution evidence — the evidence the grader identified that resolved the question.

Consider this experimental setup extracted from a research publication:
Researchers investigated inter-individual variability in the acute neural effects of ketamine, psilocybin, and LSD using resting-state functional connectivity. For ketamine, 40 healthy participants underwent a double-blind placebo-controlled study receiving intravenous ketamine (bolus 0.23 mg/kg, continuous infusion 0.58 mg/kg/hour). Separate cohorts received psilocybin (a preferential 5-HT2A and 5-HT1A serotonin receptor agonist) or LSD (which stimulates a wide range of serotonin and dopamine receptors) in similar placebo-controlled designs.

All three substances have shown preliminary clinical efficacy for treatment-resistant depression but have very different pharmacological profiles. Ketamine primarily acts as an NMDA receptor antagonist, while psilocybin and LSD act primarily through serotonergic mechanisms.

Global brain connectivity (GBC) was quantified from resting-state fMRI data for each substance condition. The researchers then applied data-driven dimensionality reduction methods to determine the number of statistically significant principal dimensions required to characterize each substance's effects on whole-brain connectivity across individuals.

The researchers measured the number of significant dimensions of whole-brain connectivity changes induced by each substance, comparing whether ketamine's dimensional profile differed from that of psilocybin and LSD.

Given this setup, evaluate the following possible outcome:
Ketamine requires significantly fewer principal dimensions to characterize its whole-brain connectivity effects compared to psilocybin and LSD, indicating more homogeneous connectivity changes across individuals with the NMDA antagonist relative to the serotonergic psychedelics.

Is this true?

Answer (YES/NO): NO